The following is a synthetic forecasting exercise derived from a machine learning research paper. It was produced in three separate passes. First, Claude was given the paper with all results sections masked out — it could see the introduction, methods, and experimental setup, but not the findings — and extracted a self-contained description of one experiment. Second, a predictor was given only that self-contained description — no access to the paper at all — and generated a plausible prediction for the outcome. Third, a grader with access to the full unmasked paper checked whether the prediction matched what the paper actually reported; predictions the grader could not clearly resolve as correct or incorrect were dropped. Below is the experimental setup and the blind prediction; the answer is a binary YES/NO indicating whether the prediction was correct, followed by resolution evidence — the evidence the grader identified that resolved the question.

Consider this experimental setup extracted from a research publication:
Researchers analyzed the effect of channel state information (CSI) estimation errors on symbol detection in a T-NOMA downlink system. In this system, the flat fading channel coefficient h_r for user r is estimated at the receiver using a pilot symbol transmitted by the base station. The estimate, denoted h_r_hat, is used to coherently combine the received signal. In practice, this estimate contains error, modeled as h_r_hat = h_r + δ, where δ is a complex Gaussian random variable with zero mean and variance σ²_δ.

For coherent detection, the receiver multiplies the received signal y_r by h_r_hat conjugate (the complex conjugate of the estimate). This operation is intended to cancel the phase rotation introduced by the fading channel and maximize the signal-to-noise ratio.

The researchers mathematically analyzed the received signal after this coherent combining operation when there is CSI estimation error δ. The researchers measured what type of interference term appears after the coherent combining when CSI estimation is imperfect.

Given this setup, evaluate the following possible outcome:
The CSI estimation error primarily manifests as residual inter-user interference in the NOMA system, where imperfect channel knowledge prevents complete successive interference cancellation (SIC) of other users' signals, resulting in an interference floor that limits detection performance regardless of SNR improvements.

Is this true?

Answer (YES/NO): NO